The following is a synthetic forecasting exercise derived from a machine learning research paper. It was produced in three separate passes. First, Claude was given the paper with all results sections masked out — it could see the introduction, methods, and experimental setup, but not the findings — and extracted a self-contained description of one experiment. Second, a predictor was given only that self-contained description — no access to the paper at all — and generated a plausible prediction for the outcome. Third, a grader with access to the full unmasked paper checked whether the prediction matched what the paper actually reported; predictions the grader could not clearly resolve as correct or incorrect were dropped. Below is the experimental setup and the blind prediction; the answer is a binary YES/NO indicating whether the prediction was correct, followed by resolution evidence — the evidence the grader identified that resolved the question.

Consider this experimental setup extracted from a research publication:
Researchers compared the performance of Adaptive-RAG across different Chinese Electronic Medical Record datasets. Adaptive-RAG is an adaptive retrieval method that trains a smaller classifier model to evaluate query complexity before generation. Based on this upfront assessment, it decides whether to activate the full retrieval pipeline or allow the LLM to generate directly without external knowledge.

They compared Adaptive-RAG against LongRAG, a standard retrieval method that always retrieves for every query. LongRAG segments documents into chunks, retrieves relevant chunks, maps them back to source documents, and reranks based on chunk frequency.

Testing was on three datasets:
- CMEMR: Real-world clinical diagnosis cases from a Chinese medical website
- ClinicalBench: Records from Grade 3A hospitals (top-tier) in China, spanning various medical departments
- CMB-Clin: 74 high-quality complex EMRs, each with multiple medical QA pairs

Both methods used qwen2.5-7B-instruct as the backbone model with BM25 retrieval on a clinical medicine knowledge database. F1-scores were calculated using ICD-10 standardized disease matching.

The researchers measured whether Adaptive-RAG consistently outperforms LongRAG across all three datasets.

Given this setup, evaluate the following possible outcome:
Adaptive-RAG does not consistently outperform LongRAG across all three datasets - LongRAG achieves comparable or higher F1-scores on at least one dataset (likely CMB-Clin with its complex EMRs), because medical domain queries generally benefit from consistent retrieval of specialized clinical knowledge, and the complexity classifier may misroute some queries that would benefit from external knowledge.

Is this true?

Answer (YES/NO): NO